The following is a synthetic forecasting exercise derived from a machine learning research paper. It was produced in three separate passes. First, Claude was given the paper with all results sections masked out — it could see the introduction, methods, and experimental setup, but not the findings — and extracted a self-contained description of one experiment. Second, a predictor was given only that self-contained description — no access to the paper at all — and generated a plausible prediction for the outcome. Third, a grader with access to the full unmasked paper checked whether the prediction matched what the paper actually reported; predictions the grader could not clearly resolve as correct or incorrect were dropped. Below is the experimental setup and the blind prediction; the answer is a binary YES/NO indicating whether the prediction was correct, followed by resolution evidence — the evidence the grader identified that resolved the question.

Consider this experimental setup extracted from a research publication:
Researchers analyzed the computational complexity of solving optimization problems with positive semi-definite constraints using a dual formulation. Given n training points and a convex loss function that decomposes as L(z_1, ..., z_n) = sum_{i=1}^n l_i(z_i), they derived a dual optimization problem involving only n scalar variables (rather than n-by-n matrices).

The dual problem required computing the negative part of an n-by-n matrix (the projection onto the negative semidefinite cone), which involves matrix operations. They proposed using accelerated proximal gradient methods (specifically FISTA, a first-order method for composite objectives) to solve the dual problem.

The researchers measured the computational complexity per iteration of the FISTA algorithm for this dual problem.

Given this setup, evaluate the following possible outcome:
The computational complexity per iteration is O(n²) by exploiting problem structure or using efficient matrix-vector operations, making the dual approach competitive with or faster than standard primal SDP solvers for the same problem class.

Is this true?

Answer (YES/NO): NO